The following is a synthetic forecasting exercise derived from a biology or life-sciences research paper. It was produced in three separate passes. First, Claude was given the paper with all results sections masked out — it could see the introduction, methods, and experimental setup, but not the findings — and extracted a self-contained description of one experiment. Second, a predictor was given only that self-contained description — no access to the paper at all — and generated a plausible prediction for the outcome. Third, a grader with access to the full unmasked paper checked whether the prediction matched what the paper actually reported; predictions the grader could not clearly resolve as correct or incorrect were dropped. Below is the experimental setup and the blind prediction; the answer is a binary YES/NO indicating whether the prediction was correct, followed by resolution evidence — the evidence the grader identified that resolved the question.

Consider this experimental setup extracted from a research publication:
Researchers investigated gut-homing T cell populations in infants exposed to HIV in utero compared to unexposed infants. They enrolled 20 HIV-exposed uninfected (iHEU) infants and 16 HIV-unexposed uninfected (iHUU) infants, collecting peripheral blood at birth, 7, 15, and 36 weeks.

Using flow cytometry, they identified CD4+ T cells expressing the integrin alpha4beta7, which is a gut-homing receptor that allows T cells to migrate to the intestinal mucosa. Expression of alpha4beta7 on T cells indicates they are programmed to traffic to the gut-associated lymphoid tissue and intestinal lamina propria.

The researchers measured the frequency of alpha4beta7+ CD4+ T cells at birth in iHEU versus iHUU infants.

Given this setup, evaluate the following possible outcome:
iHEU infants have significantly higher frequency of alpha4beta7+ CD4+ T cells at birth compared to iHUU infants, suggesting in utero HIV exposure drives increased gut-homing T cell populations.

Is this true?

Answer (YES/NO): NO